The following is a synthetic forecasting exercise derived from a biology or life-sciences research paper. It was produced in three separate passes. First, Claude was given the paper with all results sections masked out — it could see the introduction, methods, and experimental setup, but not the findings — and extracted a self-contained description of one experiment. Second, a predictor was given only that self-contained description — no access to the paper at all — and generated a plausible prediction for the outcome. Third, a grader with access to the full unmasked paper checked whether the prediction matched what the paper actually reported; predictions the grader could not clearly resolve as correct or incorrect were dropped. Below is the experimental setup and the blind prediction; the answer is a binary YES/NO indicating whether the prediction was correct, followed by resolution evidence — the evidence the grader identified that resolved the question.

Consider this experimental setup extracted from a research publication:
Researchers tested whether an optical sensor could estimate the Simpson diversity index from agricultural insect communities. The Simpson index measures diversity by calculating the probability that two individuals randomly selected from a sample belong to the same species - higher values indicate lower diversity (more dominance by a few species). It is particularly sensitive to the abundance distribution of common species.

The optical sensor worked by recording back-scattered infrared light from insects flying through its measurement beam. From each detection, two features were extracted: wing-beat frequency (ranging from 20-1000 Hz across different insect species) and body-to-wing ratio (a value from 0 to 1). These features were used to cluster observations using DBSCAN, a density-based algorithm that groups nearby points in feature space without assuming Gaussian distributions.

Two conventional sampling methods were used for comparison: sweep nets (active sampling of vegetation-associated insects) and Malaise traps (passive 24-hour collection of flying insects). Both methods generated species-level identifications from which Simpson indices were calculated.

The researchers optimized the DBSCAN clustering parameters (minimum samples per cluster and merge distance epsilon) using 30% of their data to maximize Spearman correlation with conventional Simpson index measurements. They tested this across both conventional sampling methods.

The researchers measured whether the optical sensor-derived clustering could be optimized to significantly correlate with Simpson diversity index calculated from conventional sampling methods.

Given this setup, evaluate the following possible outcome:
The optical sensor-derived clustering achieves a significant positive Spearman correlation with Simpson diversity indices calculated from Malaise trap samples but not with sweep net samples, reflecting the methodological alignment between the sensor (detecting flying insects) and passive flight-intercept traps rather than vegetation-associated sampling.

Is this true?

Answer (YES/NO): NO